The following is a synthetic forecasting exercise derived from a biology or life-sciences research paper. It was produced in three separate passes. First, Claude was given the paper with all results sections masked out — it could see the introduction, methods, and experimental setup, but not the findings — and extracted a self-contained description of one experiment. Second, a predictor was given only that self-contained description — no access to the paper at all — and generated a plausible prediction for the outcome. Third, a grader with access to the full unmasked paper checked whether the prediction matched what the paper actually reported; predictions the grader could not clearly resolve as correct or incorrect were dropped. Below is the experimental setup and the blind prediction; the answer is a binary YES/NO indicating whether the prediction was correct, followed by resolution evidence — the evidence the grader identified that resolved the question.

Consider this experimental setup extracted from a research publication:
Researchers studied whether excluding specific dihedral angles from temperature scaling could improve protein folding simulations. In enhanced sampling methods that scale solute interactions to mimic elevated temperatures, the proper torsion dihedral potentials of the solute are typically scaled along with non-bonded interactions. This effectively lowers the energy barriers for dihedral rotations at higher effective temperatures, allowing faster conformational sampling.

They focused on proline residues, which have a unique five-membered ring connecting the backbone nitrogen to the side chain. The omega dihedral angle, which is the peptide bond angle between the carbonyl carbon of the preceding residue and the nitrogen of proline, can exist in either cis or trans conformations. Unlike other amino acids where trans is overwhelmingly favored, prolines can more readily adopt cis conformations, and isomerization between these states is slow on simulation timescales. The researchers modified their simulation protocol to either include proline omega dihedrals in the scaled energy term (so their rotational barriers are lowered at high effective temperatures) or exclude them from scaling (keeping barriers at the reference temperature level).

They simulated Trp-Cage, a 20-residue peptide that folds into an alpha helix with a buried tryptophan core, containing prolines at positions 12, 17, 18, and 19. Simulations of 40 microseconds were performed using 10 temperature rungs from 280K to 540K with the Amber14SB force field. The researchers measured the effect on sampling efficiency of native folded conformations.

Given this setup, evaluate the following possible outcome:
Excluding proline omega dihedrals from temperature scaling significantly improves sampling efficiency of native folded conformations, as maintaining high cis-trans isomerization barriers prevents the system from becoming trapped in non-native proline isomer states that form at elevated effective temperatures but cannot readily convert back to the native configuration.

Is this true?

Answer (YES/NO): YES